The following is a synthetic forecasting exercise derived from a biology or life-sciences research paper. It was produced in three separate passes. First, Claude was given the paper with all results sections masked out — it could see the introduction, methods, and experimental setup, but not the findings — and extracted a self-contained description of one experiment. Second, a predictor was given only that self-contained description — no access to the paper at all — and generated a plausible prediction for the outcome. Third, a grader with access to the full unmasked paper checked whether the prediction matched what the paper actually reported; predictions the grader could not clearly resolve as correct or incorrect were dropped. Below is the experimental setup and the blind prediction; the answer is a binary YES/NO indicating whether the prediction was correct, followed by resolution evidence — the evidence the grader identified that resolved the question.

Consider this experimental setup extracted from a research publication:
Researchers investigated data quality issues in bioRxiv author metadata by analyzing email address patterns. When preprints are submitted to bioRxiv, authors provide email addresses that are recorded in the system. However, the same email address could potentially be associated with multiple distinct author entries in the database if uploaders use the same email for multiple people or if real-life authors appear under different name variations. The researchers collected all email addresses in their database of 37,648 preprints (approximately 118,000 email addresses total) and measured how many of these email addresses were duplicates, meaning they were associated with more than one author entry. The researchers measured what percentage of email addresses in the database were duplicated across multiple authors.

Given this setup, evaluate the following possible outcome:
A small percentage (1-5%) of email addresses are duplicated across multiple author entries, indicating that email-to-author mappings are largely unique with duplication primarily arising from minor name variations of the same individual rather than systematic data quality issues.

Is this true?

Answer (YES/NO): NO